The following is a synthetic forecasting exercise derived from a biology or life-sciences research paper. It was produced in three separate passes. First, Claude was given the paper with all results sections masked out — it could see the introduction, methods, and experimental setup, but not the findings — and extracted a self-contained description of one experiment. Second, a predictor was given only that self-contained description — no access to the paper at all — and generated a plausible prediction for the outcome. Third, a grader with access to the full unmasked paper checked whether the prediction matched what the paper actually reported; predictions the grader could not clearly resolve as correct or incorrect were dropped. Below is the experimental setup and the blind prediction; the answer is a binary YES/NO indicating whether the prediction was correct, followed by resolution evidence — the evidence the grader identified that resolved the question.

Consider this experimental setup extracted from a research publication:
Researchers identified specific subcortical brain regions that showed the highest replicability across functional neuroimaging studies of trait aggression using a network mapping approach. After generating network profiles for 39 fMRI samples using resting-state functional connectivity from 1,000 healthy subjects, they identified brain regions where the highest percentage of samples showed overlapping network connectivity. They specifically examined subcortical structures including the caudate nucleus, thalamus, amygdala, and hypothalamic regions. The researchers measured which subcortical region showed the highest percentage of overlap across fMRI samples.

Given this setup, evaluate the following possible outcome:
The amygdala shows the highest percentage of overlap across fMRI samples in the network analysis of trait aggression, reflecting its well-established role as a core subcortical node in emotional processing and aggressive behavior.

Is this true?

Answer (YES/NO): NO